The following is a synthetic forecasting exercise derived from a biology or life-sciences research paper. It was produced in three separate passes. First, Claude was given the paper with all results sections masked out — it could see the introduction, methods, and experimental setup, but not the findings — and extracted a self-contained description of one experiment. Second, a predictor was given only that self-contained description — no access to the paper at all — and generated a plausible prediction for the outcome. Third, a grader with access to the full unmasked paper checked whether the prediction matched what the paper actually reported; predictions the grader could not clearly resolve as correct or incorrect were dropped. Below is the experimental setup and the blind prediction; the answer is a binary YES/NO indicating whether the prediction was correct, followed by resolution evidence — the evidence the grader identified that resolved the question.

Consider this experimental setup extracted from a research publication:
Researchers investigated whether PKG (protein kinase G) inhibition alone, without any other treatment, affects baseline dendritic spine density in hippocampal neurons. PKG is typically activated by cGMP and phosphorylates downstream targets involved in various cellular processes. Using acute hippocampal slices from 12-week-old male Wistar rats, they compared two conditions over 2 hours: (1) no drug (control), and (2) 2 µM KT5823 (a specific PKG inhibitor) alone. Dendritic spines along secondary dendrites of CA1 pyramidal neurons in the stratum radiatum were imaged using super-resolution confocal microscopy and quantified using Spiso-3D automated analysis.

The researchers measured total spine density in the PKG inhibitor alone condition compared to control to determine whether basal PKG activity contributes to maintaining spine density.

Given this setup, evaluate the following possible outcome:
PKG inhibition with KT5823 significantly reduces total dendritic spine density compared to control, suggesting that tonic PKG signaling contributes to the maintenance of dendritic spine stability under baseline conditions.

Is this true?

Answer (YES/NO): NO